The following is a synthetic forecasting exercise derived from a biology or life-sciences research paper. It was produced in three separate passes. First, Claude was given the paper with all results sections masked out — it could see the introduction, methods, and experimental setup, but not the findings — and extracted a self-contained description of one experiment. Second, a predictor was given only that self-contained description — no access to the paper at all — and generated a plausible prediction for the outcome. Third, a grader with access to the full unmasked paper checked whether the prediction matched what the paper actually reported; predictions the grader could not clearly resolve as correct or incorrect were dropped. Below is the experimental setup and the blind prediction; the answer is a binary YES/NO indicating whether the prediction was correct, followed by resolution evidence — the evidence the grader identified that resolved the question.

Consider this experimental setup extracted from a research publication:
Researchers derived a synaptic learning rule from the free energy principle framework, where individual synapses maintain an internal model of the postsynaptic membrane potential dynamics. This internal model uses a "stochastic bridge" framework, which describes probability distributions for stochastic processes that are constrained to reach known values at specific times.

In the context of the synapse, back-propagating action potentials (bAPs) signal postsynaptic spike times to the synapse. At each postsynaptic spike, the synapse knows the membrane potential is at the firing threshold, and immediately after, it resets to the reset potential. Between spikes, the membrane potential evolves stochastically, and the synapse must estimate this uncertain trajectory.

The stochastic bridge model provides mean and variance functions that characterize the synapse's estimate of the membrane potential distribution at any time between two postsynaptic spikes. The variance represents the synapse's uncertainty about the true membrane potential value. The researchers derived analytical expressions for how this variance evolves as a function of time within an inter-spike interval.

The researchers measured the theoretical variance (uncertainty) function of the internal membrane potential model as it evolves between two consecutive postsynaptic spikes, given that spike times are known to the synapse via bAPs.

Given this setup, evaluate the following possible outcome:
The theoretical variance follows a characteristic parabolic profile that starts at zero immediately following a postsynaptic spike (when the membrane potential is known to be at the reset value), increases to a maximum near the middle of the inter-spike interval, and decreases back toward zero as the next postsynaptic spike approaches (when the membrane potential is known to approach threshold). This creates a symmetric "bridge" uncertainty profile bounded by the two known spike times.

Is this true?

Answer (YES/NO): YES